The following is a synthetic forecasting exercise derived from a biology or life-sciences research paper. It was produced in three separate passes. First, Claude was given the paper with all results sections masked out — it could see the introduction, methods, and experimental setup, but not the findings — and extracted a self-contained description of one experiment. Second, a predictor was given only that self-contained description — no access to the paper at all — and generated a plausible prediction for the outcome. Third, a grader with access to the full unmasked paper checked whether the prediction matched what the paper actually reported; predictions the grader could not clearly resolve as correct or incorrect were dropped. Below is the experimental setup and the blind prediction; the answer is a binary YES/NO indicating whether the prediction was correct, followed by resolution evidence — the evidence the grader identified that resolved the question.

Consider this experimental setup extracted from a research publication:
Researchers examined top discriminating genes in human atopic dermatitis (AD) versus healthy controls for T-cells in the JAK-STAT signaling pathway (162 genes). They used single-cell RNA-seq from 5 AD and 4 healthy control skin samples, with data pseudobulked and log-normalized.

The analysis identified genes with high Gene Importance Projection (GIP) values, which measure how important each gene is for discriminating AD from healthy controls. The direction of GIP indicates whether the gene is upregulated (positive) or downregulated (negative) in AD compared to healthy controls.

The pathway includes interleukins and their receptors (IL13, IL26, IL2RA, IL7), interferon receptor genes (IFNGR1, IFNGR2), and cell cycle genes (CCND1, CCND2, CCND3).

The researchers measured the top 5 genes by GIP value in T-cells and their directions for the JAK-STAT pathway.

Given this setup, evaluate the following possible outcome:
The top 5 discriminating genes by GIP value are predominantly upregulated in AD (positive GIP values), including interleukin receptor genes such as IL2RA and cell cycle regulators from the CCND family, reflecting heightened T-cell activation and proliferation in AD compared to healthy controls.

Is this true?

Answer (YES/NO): NO